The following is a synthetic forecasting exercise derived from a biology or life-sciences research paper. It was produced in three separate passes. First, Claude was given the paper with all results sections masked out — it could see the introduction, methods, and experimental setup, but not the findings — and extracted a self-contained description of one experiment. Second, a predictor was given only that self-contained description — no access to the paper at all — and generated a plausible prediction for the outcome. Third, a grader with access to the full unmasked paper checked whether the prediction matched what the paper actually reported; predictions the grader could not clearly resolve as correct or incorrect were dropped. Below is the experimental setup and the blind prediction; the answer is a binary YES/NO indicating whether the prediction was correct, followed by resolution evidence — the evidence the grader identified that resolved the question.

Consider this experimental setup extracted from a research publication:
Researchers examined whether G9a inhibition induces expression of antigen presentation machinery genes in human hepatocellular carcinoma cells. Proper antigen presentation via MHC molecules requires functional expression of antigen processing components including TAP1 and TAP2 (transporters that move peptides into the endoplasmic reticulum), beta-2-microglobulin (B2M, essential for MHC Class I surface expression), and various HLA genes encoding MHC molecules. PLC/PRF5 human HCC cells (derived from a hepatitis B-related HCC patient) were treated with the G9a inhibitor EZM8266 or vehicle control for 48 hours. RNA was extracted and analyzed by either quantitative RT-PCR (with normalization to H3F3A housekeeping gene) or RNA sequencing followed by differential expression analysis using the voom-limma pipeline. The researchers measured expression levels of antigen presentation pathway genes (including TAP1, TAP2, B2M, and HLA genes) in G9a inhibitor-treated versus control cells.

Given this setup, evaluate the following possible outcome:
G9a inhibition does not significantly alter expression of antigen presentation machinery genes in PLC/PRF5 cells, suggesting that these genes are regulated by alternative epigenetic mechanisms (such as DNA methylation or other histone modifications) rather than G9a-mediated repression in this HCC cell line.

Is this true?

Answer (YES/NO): NO